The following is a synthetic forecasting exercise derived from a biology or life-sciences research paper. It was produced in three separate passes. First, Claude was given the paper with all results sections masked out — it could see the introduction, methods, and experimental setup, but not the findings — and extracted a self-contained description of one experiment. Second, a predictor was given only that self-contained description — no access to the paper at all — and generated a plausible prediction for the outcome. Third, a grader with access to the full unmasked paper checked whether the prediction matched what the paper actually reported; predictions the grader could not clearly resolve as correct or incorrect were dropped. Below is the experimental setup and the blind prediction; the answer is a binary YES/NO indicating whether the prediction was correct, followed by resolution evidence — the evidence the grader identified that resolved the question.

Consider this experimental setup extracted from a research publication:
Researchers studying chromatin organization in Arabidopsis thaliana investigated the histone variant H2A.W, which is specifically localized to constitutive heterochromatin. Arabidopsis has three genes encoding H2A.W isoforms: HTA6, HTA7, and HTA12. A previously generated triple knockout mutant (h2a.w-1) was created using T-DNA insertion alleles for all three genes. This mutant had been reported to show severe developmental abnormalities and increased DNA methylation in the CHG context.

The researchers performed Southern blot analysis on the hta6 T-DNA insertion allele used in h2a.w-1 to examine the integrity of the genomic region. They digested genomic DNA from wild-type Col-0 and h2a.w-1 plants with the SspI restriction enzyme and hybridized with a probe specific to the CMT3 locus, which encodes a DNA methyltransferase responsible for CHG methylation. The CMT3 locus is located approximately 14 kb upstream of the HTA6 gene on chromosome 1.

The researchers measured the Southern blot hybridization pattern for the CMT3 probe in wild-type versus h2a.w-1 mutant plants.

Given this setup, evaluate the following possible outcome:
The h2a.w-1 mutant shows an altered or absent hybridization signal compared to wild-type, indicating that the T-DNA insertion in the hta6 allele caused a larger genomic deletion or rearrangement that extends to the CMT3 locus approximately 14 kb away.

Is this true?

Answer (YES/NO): YES